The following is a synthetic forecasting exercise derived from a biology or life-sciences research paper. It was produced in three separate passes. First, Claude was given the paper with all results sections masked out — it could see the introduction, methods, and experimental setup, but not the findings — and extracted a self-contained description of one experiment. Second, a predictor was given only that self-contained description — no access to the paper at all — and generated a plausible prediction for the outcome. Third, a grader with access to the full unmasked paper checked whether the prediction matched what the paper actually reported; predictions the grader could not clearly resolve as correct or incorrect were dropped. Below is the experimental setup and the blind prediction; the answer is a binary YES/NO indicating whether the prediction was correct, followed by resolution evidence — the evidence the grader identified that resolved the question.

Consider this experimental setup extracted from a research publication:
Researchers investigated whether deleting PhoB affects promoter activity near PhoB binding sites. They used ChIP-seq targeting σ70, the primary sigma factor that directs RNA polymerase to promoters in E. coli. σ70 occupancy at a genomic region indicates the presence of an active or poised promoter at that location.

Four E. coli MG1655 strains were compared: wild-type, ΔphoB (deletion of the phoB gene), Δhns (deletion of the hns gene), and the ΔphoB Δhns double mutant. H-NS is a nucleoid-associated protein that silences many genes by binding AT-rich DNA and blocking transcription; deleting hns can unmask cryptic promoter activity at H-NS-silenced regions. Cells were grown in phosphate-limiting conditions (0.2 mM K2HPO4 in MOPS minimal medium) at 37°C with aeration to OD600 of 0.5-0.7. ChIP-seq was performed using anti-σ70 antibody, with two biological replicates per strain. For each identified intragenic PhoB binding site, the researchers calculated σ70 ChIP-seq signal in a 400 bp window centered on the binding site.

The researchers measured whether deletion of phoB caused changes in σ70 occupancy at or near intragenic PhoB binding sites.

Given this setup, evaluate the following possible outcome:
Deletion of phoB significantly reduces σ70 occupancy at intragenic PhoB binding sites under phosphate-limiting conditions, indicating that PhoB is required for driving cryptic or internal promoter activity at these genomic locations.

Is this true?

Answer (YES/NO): NO